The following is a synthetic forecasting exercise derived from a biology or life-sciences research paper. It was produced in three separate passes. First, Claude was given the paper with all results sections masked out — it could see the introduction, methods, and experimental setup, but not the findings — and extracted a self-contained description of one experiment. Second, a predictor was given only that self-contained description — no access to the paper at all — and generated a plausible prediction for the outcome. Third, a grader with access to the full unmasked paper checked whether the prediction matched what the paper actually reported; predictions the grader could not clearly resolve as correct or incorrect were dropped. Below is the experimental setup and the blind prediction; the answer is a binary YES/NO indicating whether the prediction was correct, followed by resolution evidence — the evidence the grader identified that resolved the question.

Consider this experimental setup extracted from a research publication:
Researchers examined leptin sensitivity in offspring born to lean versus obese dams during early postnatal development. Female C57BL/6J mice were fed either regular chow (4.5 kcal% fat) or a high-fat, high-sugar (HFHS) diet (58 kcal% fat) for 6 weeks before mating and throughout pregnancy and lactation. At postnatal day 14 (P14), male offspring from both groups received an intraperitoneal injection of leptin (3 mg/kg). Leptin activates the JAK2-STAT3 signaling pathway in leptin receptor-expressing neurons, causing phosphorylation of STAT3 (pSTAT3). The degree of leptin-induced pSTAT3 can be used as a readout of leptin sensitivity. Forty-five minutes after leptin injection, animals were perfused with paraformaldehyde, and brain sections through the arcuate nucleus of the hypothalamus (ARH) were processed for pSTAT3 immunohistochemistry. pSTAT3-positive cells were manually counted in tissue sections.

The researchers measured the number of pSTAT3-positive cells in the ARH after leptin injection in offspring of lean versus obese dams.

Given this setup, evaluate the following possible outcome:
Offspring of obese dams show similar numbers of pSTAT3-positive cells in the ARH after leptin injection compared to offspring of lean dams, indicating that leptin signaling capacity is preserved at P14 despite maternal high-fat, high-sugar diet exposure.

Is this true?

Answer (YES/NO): NO